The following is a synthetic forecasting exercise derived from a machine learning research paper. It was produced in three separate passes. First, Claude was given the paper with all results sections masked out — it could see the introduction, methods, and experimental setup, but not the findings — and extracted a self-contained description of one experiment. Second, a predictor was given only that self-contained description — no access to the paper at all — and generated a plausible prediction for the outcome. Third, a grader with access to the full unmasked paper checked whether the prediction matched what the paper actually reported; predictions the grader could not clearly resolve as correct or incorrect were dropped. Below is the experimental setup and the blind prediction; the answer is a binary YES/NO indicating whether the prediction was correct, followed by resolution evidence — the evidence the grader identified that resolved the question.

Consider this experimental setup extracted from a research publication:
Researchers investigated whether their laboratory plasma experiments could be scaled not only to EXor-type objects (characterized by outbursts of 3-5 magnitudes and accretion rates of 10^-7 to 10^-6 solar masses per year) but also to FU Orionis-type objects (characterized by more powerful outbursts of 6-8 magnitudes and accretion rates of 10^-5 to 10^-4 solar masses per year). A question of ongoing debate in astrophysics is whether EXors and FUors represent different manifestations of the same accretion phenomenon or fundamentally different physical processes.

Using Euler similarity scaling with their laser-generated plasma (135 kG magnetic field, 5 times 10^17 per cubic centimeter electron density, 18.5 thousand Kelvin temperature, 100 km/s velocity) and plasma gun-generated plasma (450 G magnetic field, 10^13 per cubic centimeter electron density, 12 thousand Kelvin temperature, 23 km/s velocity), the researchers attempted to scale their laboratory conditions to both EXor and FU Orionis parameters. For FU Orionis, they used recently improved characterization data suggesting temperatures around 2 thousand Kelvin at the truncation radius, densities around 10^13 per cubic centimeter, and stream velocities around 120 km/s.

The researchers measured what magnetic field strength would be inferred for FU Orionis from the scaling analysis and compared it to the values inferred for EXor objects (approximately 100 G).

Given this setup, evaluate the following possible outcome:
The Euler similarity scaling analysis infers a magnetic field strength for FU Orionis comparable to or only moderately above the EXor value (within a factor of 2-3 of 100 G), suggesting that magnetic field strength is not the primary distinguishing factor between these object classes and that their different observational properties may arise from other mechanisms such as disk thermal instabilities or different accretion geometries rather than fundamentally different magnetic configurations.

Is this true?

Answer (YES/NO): YES